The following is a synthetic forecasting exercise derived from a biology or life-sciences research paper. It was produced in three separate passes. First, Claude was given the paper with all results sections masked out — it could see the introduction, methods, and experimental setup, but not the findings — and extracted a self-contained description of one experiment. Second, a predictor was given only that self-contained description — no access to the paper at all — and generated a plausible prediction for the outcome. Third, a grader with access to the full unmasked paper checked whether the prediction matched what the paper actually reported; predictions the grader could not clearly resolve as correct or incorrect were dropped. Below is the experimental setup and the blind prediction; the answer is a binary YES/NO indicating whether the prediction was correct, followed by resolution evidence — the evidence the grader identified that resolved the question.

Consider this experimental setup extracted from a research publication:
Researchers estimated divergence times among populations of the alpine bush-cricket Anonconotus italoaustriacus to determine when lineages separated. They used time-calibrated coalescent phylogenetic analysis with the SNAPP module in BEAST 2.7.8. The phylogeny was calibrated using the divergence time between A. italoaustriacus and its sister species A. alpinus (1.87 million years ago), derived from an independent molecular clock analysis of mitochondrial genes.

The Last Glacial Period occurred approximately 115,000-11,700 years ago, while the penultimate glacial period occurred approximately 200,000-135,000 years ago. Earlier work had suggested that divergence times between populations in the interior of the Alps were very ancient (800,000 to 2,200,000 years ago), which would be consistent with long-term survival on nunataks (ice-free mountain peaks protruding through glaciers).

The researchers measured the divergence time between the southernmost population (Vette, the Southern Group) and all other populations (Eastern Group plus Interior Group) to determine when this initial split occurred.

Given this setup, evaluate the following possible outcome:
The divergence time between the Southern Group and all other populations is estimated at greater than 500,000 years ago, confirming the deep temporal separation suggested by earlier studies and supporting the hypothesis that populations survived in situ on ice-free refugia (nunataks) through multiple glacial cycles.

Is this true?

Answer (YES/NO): NO